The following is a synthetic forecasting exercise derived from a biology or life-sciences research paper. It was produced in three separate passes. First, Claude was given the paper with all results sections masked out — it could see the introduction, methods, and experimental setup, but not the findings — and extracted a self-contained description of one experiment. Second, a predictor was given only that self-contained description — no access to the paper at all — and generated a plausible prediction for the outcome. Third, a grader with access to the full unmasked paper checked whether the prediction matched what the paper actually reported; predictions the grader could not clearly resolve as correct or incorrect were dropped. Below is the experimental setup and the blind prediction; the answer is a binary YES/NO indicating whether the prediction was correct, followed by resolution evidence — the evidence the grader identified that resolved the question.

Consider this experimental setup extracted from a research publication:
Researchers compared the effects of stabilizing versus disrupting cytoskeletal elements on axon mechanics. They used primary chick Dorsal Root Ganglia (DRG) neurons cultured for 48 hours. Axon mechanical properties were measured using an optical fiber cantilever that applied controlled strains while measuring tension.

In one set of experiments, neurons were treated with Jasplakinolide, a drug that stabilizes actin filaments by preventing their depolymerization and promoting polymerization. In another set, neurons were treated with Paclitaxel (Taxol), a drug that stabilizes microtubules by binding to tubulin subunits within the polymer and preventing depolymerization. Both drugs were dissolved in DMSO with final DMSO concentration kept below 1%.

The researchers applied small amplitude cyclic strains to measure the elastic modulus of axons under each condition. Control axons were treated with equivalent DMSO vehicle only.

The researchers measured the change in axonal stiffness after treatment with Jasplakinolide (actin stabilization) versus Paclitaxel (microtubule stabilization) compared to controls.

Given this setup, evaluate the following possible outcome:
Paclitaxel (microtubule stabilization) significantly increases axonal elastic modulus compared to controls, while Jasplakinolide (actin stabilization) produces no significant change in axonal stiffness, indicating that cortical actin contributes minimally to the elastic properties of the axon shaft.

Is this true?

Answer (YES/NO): NO